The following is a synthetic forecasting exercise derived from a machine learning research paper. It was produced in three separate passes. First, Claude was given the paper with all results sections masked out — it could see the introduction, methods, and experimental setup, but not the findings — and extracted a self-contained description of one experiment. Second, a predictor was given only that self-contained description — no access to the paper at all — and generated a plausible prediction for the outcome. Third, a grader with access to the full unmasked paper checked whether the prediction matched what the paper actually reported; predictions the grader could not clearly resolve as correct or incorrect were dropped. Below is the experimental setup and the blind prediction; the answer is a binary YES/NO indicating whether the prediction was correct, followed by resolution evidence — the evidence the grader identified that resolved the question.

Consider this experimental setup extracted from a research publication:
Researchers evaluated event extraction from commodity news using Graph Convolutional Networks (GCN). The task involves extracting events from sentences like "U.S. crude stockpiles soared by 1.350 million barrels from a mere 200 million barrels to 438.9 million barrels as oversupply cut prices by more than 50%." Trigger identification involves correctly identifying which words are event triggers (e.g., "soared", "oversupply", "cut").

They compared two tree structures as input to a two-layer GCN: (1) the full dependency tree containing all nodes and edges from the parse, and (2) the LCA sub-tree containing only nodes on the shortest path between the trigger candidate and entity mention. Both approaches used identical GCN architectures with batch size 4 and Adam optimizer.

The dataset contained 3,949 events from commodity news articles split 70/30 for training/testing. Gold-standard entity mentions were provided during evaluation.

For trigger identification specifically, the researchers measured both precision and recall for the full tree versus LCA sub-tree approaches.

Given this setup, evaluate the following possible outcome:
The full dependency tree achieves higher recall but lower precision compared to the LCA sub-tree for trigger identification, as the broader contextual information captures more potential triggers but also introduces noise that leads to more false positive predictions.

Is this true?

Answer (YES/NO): NO